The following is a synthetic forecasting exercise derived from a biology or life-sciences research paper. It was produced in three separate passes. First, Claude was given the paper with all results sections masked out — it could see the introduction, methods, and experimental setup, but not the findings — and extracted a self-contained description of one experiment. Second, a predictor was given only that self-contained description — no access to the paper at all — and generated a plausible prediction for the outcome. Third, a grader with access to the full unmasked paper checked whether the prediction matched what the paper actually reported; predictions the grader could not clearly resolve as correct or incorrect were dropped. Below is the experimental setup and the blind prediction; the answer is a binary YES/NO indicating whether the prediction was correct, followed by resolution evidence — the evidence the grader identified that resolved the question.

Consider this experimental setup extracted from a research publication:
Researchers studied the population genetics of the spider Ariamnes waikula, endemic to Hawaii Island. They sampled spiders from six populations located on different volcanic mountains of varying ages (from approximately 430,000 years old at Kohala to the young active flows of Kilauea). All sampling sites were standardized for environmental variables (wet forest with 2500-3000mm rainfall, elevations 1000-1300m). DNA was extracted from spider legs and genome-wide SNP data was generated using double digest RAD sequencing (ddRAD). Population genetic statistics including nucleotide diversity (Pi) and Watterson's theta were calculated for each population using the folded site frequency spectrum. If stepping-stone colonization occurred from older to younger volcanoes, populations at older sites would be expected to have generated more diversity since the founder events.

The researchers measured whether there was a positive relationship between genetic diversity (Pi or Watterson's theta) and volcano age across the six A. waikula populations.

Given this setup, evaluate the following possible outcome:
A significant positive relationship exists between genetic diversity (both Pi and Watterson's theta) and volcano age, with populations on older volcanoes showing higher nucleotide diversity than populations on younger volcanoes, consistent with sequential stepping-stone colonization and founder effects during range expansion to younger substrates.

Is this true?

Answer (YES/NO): NO